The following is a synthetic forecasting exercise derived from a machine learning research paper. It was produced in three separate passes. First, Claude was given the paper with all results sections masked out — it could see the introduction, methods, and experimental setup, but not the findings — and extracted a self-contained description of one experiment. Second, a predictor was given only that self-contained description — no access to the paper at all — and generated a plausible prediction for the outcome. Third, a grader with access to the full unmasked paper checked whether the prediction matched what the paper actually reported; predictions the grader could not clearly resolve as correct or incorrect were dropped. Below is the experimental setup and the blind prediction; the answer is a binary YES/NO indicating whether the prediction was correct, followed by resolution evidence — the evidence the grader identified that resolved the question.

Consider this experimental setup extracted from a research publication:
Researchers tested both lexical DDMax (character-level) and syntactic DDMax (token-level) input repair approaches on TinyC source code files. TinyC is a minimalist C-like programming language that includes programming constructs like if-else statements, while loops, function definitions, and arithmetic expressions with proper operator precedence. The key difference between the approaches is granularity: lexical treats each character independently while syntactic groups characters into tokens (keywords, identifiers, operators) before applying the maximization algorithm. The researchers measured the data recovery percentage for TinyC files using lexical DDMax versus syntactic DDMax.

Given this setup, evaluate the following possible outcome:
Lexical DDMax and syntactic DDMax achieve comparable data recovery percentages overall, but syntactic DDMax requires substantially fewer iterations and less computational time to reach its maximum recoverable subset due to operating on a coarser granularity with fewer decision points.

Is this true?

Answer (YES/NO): NO